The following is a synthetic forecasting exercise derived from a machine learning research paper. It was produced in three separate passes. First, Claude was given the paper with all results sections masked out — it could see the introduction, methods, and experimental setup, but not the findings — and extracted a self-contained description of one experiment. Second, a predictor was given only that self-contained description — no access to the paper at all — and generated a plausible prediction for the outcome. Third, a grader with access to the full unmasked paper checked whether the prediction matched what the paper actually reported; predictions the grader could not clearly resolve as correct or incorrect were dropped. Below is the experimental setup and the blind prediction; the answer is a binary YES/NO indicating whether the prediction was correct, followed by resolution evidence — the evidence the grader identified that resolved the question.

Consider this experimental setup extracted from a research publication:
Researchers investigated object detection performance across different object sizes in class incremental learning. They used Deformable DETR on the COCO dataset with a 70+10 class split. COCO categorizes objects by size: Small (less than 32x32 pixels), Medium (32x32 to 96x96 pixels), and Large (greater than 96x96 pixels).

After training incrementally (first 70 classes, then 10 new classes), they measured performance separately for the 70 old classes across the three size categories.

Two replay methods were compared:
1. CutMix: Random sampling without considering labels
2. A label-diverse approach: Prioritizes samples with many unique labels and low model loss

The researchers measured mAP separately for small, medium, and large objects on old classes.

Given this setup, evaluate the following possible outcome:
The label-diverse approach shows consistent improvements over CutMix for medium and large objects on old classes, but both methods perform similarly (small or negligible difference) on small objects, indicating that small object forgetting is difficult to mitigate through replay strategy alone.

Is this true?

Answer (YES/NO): NO